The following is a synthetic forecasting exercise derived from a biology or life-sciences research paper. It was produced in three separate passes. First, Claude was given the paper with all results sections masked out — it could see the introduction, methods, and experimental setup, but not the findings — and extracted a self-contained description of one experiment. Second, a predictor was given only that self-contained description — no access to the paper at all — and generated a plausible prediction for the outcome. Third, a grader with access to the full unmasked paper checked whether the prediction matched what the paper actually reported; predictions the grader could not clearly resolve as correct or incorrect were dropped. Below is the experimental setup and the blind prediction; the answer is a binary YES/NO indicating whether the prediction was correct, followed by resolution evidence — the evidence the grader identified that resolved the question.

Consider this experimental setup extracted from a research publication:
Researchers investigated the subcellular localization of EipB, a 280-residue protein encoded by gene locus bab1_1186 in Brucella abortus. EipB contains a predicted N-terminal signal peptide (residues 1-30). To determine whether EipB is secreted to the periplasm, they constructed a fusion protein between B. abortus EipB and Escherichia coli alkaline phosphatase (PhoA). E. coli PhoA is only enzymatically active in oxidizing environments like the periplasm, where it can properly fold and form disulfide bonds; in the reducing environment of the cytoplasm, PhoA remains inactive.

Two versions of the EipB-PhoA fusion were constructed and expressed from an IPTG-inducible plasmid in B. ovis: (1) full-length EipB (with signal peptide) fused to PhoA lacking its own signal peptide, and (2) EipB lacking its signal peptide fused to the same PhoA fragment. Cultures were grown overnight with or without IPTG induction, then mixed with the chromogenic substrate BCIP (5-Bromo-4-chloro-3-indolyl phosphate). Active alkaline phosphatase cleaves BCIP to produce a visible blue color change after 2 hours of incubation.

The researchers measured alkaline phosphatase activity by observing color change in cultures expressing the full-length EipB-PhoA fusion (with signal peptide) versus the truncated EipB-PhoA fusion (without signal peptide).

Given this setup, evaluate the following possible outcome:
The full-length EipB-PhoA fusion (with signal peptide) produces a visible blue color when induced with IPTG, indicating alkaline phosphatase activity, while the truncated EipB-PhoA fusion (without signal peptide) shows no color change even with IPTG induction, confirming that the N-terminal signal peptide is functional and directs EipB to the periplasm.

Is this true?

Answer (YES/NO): YES